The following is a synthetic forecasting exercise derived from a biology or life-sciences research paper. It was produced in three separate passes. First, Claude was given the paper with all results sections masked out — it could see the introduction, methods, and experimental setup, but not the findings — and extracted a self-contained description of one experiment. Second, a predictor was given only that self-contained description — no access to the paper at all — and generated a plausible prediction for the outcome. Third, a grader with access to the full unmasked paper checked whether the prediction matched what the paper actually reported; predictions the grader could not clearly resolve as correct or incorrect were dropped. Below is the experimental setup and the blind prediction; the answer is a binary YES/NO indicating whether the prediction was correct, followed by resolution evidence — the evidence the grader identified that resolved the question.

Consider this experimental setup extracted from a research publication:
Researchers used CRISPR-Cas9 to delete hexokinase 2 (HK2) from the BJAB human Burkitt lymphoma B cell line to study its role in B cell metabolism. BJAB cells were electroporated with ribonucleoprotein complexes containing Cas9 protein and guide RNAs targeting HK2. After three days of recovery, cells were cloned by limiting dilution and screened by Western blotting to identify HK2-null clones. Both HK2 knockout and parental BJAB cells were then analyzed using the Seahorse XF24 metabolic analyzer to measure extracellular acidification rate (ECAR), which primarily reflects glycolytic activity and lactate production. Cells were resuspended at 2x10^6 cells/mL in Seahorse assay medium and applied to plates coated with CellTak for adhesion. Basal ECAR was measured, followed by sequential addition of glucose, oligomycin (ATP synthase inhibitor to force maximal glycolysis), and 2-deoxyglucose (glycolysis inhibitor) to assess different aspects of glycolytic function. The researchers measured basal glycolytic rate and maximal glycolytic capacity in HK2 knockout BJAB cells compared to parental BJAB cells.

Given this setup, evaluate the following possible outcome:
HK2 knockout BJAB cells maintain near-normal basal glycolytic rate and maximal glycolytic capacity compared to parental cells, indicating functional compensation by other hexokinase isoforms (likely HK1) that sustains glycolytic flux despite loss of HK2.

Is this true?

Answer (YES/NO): NO